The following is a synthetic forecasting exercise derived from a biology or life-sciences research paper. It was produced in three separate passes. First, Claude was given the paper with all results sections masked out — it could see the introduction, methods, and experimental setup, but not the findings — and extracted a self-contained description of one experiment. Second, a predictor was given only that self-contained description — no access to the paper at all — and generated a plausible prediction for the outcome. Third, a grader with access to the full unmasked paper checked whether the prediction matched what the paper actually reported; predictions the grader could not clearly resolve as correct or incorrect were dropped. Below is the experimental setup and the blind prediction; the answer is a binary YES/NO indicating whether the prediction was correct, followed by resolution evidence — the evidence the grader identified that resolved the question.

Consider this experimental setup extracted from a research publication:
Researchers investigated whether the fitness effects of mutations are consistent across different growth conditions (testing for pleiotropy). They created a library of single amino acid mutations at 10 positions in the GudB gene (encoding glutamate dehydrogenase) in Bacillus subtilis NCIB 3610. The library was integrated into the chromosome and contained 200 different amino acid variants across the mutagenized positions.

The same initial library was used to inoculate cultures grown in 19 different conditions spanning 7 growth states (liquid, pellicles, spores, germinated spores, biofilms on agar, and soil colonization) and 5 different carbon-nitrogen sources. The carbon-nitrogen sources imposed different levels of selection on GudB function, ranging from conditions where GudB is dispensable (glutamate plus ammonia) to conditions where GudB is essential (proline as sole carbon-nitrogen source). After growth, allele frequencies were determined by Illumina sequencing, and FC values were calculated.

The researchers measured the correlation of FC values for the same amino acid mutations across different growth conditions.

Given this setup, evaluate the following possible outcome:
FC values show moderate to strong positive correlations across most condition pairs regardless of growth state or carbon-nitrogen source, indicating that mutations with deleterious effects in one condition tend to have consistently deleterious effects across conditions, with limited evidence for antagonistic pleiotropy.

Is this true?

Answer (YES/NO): NO